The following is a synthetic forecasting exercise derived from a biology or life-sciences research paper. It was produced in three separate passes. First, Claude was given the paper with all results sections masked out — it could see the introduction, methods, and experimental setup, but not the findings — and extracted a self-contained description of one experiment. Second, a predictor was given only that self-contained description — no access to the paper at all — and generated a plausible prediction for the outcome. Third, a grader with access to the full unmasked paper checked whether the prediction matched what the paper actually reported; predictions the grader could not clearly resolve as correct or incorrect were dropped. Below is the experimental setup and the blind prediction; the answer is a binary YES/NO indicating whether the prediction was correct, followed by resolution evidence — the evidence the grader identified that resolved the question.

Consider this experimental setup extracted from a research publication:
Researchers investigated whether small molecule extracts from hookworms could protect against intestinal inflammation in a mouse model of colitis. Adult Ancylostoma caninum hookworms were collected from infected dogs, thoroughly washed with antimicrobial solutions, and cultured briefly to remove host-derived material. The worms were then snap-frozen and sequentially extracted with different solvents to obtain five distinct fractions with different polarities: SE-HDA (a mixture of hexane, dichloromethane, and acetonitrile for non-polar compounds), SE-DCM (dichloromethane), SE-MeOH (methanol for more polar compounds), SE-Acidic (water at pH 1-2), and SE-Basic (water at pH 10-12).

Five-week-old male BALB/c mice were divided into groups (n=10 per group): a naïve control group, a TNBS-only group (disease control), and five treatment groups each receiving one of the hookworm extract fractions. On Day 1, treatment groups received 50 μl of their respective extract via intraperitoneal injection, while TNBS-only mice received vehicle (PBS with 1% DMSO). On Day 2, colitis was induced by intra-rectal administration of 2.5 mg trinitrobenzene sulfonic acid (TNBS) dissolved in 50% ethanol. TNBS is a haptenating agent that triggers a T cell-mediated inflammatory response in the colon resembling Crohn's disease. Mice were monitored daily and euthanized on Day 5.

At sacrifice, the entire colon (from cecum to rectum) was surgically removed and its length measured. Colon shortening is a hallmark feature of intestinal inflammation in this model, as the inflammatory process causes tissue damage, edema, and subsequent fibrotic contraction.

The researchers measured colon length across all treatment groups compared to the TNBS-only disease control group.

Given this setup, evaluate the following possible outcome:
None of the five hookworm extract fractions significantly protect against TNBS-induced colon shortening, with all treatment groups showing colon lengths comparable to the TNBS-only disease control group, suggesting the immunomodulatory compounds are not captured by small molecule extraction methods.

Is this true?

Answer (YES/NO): NO